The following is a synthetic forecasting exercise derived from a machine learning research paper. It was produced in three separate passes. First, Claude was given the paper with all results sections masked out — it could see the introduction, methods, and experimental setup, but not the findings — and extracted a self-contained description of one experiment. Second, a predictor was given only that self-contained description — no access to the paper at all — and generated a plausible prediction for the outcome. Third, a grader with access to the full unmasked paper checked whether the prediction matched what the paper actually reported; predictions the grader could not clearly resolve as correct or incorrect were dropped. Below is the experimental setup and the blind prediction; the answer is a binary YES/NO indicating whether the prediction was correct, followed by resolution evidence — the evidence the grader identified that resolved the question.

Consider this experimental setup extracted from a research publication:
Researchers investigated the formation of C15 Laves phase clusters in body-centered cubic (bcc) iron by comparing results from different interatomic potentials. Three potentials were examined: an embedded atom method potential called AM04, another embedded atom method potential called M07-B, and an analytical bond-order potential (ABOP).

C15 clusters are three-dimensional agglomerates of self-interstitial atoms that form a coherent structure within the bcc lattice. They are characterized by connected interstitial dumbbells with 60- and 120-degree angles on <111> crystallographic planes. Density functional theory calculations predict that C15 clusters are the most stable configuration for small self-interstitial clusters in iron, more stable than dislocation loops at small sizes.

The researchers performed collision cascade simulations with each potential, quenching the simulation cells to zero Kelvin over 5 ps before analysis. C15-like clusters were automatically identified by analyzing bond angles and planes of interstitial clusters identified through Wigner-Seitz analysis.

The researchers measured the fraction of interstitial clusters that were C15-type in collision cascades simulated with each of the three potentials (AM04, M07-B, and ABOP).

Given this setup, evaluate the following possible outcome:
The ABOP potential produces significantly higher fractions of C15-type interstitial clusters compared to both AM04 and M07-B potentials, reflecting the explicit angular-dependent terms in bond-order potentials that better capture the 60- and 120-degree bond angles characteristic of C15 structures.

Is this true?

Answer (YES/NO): YES